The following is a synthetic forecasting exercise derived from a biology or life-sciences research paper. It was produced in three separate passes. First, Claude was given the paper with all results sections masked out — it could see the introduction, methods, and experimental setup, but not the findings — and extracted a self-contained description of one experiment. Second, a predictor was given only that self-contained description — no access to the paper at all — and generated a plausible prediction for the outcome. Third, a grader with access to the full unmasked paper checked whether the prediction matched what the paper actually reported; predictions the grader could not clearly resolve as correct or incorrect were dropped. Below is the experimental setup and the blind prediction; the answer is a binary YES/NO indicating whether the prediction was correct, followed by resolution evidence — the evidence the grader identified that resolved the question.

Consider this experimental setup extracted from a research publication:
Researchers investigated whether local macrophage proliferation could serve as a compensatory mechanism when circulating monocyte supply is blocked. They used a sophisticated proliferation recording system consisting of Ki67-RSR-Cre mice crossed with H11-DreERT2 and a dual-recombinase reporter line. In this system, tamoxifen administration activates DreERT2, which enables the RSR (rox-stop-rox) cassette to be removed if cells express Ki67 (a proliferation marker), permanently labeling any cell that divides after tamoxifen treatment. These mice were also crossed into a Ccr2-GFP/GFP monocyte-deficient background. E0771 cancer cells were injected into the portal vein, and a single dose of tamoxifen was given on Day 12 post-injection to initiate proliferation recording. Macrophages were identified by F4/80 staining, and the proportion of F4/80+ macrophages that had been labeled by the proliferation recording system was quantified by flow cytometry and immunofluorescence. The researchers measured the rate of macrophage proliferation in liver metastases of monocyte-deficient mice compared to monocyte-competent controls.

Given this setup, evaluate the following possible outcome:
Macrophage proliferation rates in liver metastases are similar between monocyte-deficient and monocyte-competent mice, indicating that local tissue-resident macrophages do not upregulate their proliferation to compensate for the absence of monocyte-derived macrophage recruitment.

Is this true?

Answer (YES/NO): NO